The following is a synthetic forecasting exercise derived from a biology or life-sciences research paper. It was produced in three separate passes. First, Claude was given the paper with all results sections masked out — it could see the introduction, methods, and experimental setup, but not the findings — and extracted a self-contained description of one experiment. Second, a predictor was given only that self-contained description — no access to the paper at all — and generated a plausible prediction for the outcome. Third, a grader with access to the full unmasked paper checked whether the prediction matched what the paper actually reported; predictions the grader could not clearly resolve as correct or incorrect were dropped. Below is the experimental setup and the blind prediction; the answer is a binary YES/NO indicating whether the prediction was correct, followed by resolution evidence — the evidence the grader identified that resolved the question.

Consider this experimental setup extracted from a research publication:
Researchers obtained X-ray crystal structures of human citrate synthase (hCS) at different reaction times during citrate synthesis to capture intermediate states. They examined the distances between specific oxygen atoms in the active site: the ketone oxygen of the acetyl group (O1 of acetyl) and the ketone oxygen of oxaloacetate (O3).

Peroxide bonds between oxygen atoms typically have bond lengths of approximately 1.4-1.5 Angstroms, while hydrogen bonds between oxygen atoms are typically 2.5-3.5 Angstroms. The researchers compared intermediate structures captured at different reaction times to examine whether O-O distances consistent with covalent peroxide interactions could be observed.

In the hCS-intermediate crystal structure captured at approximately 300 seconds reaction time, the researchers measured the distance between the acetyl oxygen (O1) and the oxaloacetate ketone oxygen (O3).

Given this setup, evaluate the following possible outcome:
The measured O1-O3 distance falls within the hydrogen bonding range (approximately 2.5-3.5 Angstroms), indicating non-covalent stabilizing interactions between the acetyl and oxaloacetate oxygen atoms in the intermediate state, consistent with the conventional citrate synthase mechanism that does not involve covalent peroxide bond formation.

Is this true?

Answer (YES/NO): NO